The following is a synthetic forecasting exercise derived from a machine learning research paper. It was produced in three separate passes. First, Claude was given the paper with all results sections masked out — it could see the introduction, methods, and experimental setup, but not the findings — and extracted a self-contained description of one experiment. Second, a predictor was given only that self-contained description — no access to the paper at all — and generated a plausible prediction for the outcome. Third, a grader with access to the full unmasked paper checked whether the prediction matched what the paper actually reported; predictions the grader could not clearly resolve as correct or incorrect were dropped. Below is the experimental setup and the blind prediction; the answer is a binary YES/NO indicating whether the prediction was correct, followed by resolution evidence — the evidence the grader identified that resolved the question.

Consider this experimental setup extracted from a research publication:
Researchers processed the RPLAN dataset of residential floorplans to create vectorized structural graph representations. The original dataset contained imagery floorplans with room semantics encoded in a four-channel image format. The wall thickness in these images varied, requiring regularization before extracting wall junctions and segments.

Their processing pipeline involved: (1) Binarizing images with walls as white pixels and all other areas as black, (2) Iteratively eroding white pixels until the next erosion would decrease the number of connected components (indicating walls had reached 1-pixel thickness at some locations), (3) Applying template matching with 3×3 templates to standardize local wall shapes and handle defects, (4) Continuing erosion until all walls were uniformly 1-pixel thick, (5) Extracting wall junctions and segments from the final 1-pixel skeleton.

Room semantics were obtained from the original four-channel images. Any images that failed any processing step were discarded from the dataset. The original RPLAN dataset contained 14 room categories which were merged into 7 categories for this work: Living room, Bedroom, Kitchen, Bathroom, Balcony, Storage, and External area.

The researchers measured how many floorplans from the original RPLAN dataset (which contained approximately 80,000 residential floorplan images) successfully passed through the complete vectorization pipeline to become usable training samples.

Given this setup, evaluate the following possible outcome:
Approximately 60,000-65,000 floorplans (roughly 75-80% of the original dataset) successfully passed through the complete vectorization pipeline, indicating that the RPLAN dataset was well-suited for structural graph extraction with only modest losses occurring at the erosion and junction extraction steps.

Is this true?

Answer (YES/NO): NO